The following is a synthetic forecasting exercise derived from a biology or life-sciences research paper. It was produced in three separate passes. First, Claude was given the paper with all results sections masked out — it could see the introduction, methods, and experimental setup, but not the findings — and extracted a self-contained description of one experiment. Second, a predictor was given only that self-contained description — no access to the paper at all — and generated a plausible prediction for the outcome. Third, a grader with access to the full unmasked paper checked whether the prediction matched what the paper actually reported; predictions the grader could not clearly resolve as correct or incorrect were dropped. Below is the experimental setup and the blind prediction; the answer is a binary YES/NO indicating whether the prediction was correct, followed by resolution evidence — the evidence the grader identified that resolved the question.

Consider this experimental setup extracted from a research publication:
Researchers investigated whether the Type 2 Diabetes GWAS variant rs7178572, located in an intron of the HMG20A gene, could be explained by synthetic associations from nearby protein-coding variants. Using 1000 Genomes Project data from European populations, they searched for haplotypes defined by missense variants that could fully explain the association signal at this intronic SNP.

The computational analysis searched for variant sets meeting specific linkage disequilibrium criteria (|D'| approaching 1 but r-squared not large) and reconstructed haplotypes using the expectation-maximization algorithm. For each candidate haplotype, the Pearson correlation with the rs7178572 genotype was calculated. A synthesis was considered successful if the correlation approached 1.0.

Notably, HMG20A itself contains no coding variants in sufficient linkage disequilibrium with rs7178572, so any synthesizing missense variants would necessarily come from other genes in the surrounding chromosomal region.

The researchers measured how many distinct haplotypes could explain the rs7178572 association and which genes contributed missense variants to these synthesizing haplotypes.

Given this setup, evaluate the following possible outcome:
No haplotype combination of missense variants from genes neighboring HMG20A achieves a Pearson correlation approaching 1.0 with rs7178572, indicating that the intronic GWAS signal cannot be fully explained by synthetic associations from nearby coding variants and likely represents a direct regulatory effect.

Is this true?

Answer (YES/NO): NO